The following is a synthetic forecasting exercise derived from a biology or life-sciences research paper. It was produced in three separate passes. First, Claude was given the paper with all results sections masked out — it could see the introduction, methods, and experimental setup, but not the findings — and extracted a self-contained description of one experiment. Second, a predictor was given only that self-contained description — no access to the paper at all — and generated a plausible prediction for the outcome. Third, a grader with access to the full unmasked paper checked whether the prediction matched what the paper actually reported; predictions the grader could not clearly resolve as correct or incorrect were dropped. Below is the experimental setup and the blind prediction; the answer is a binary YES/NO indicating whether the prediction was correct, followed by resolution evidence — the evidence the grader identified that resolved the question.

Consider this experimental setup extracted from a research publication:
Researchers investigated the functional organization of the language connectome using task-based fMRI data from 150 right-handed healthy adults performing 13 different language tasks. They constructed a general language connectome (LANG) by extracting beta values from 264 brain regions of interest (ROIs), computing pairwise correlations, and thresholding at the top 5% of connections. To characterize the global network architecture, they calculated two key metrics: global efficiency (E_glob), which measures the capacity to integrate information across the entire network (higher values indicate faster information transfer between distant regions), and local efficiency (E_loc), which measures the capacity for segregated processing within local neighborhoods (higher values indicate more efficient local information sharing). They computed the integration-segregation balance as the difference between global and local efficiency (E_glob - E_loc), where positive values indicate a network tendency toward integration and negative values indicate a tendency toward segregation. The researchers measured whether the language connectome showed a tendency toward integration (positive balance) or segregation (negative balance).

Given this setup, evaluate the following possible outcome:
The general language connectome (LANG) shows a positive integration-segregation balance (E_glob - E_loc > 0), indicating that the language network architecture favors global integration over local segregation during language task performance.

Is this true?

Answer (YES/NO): YES